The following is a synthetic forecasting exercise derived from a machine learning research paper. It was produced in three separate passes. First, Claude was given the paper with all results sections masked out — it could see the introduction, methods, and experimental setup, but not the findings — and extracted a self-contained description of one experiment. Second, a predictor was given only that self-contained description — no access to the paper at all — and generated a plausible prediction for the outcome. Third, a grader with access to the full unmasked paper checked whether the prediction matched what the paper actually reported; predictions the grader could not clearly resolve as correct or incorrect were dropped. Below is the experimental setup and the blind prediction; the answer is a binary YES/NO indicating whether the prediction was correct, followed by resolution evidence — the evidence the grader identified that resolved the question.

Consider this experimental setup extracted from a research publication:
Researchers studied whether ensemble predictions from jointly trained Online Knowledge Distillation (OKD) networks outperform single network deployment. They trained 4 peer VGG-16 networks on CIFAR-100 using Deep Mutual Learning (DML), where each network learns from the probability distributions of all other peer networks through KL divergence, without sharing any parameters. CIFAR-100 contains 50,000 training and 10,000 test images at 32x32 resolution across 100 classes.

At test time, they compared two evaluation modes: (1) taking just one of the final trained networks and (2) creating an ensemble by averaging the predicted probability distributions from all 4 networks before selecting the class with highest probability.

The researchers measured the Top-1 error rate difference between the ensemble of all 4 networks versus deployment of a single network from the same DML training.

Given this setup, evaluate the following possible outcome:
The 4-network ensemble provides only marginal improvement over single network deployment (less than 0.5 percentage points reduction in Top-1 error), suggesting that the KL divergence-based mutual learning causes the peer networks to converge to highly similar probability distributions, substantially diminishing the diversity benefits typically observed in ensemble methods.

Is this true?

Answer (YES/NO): NO